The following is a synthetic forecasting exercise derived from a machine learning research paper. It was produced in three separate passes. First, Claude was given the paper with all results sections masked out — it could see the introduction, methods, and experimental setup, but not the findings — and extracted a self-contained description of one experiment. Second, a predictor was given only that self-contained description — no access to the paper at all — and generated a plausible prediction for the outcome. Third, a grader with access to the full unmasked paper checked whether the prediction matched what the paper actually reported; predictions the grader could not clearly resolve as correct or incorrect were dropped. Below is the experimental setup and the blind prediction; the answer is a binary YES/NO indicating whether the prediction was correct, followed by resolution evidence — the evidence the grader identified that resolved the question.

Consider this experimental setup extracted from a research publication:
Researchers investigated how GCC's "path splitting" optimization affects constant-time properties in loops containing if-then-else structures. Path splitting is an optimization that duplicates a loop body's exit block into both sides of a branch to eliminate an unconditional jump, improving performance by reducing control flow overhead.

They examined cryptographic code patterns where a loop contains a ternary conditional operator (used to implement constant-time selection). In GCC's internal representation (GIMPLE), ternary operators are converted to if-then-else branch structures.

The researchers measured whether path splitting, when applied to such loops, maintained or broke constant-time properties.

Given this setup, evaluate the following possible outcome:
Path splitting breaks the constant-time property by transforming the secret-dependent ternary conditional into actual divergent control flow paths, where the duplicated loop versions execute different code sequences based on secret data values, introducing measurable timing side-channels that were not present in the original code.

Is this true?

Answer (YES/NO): YES